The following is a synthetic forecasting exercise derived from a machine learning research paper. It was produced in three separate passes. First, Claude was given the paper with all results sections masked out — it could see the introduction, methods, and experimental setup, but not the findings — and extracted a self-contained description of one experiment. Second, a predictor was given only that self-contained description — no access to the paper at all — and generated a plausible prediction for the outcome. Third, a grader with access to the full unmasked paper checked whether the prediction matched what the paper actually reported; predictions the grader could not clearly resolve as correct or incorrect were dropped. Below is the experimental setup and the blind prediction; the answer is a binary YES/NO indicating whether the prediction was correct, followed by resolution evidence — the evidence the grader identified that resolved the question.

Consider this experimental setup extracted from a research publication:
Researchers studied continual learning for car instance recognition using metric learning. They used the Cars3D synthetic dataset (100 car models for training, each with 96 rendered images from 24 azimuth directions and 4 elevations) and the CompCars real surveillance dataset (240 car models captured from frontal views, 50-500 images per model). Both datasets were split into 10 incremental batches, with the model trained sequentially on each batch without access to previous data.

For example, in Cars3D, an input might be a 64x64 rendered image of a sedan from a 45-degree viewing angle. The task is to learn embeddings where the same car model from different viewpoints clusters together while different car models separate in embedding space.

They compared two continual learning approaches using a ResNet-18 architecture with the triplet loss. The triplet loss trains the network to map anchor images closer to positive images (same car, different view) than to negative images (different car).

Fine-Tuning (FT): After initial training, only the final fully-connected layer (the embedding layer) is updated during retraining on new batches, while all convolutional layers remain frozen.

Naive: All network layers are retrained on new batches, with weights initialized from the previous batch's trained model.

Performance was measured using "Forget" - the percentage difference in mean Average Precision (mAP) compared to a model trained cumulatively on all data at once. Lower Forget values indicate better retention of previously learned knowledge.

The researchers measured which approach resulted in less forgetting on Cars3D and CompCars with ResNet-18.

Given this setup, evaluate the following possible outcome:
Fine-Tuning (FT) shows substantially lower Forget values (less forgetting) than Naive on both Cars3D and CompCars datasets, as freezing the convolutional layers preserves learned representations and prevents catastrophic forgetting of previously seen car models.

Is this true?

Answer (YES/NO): NO